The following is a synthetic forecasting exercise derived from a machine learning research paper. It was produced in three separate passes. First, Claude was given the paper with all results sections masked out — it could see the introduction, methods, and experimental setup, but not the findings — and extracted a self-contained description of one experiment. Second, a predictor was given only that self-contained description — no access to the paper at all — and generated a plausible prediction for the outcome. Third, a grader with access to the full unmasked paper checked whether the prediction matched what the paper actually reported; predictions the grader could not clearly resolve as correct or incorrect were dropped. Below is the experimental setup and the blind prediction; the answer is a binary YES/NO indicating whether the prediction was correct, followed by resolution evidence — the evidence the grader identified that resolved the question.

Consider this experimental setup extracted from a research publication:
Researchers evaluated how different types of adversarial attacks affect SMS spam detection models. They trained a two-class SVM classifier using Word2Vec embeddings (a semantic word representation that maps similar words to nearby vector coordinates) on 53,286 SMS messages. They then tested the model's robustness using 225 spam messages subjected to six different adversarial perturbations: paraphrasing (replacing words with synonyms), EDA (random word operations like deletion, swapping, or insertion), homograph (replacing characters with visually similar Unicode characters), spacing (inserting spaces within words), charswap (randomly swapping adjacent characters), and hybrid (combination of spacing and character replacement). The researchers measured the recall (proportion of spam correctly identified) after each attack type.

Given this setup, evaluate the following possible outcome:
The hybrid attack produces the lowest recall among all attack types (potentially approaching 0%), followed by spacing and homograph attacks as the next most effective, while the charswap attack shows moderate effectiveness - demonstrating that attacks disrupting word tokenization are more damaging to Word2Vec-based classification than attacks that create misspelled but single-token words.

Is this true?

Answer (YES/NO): NO